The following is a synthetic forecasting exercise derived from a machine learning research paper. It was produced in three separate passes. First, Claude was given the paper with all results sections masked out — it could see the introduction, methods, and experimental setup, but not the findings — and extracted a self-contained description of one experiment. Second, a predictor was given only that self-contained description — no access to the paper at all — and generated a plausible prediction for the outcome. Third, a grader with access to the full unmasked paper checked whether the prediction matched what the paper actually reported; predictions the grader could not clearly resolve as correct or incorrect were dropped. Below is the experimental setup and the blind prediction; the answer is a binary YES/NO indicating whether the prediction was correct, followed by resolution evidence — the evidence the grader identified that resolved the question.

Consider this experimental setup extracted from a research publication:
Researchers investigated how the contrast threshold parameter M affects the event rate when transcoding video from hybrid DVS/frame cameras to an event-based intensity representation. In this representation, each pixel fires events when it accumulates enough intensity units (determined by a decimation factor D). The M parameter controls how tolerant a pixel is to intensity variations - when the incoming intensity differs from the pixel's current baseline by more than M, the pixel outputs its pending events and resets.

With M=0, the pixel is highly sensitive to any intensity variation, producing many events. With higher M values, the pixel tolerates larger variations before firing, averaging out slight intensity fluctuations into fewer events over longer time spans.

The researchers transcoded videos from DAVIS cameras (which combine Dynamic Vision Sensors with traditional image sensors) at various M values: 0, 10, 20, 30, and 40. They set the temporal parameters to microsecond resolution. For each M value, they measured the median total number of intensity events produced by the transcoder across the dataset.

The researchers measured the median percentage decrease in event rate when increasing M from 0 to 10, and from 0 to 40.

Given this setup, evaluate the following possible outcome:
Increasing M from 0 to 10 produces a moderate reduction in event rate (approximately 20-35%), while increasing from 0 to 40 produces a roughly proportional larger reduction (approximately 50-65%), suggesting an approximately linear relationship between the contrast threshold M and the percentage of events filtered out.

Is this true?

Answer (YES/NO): NO